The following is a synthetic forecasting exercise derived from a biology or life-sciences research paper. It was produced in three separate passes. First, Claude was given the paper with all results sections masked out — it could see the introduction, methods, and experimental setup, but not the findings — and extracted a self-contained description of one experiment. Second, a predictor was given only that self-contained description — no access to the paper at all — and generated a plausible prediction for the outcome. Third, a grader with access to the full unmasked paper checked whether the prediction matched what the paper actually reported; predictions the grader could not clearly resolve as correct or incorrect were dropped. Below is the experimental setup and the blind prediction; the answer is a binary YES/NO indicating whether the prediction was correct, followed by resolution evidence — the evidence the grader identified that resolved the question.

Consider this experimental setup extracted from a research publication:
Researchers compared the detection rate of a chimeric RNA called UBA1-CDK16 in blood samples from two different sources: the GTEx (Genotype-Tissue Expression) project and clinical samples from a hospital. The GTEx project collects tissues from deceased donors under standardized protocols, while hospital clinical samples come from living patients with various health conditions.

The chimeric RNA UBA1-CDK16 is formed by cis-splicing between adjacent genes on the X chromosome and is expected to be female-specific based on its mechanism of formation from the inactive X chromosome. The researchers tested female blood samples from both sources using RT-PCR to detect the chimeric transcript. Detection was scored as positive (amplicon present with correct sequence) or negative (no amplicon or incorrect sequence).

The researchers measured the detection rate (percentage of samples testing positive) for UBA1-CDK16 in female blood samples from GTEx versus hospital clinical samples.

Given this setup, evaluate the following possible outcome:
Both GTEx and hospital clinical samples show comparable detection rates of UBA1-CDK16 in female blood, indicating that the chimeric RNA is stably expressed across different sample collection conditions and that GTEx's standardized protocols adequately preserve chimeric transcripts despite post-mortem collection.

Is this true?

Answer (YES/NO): NO